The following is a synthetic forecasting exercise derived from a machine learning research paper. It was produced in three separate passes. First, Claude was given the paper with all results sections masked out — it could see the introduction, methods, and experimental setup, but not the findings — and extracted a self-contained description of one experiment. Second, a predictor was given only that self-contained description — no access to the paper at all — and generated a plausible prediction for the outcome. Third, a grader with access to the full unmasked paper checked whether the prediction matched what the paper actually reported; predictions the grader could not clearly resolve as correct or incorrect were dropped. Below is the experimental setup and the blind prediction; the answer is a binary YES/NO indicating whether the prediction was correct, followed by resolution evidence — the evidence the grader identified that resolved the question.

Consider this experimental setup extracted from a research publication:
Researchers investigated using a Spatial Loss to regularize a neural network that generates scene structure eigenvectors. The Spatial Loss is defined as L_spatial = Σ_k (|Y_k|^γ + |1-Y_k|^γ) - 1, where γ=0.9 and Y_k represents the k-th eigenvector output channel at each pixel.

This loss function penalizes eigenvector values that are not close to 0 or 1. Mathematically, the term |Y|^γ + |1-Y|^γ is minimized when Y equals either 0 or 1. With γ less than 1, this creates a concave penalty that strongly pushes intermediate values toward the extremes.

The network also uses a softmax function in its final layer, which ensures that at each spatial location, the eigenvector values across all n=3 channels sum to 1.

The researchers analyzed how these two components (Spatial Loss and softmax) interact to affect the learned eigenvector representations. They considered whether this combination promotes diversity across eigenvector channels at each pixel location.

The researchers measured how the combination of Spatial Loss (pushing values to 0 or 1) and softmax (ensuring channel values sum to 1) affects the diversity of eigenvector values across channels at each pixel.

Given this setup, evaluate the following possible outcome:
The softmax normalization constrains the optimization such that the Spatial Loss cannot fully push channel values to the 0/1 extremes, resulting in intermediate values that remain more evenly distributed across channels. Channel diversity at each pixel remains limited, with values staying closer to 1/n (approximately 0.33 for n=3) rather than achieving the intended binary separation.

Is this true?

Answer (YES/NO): NO